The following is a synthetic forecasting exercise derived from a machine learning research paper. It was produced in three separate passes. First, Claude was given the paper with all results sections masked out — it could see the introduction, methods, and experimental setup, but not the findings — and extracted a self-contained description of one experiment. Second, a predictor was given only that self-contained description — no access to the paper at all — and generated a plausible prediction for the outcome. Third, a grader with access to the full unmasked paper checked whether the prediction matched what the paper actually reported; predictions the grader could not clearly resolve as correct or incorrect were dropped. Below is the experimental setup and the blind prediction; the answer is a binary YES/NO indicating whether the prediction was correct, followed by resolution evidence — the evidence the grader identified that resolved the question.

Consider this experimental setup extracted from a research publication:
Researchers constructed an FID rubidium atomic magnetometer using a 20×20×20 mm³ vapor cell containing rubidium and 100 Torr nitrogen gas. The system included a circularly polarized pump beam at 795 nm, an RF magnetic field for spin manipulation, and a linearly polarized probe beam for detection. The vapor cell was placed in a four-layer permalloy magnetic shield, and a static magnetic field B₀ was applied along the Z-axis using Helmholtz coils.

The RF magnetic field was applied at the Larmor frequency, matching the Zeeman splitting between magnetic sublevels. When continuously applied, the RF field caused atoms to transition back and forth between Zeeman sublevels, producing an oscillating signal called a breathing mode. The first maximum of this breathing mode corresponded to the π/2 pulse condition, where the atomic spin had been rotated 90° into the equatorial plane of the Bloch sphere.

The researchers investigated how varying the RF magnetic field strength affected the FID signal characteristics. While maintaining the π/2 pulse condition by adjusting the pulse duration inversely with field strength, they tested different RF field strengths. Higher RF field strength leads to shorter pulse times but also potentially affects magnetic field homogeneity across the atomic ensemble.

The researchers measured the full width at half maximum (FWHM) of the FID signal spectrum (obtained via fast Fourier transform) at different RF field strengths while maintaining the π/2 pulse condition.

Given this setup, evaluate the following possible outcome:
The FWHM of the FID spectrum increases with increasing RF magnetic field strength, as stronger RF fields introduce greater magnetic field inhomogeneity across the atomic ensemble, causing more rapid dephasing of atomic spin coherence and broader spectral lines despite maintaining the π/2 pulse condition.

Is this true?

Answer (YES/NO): NO